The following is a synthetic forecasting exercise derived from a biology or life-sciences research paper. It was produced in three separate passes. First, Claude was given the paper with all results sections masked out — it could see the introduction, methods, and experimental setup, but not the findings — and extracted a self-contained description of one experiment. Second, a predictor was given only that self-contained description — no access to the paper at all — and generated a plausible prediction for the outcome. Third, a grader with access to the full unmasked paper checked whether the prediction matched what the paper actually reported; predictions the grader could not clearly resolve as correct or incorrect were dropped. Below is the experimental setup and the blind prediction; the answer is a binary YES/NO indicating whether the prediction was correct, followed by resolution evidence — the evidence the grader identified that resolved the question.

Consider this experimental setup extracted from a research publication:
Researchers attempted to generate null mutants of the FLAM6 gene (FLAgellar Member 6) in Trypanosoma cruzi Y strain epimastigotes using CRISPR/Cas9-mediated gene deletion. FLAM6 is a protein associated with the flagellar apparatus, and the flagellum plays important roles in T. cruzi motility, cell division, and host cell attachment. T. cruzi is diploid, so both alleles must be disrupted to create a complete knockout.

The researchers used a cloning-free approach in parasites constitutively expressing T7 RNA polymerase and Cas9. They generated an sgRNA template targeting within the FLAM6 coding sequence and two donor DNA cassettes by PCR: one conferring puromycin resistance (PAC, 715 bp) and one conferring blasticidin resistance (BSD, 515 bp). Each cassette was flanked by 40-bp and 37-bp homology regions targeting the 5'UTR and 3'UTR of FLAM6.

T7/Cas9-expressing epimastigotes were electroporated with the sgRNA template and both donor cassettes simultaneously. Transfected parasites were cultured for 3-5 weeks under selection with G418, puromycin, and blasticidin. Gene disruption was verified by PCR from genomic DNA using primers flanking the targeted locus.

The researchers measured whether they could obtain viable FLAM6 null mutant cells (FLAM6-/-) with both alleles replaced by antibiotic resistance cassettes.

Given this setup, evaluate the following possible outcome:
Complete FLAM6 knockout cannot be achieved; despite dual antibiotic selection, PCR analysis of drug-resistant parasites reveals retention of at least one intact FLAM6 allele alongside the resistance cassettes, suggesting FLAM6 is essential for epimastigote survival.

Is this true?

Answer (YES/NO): NO